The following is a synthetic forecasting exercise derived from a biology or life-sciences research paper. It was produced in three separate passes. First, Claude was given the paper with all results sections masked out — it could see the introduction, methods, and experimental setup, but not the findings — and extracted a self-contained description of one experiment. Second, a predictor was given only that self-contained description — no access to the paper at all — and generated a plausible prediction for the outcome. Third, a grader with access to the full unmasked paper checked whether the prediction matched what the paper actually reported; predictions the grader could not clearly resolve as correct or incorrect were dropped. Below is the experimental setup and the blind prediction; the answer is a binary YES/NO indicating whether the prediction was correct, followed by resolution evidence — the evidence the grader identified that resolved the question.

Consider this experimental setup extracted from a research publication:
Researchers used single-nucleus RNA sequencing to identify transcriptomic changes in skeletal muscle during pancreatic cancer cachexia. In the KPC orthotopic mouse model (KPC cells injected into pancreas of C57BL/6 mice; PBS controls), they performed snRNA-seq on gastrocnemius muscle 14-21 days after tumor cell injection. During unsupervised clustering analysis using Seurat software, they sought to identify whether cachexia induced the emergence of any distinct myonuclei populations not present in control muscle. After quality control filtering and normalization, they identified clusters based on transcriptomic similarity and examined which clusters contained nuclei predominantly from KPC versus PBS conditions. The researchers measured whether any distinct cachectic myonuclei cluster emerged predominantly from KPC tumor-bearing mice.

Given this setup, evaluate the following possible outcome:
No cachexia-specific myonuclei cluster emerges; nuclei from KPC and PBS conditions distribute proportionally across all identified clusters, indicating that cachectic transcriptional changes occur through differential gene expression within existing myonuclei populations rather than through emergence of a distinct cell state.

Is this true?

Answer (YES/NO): NO